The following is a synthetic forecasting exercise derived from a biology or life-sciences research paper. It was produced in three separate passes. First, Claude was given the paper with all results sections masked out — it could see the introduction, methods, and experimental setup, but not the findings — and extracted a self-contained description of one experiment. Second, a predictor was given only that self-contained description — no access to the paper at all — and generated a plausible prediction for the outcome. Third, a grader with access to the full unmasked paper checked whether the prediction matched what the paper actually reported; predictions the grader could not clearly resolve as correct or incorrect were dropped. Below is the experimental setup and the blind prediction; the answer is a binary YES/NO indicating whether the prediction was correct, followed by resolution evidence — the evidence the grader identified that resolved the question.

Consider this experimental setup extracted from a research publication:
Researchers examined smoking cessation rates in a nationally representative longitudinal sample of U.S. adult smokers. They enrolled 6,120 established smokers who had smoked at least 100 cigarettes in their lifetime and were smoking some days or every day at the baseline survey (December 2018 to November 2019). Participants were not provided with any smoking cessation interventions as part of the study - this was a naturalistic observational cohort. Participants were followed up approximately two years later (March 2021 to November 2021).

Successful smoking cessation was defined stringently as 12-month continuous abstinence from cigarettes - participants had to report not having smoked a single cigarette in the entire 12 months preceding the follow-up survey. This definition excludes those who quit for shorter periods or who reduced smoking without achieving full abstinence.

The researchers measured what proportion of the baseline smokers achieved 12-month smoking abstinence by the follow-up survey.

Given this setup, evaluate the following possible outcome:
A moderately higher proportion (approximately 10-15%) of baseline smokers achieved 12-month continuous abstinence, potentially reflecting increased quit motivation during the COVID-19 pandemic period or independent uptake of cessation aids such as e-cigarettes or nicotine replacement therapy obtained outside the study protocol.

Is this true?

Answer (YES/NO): NO